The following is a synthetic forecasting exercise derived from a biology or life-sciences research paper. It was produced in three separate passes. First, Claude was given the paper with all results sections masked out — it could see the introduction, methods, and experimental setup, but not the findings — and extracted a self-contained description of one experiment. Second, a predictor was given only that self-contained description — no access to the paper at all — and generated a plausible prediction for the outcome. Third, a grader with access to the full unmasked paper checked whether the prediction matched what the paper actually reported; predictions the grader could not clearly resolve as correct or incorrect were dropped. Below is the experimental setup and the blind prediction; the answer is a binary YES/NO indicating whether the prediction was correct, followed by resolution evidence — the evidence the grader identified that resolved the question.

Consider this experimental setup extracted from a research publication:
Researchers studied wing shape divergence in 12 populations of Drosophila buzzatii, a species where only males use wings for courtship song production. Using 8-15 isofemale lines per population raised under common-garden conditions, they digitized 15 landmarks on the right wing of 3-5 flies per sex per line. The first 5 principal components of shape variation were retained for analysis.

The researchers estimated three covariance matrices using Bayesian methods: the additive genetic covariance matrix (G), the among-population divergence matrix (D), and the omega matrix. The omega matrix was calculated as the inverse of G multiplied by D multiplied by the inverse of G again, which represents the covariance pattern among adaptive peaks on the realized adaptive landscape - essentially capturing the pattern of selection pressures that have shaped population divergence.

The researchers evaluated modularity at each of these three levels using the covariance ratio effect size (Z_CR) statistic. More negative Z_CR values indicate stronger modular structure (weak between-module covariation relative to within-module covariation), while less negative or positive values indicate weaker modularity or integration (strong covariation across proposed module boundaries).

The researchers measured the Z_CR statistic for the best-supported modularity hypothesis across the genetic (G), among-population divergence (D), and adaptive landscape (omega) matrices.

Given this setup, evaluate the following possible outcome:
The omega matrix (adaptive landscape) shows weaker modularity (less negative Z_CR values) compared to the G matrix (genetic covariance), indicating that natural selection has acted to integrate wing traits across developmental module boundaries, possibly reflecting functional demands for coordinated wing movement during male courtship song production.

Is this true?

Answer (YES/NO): YES